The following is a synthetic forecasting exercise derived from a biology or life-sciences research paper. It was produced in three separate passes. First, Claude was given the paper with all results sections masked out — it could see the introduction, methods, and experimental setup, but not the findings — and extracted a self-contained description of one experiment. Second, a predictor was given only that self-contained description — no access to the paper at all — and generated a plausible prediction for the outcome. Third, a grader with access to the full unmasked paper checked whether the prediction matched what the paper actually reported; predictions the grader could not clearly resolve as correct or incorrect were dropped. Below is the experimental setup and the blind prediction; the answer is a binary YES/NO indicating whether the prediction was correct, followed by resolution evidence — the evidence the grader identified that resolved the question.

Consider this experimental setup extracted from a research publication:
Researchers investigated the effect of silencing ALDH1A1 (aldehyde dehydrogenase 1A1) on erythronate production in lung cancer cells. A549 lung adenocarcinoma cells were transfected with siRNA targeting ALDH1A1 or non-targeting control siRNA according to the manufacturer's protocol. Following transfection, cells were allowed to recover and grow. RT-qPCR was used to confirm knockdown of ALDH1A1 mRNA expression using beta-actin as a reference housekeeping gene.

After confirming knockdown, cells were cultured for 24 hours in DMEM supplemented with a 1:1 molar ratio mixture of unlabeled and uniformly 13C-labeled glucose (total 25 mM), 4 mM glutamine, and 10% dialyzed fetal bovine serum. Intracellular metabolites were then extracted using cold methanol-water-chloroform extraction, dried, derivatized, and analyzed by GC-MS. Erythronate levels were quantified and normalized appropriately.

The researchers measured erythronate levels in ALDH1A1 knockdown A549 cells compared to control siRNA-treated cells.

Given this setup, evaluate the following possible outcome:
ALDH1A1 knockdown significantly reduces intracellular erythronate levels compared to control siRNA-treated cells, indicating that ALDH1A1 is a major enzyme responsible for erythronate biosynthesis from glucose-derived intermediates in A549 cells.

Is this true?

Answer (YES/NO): YES